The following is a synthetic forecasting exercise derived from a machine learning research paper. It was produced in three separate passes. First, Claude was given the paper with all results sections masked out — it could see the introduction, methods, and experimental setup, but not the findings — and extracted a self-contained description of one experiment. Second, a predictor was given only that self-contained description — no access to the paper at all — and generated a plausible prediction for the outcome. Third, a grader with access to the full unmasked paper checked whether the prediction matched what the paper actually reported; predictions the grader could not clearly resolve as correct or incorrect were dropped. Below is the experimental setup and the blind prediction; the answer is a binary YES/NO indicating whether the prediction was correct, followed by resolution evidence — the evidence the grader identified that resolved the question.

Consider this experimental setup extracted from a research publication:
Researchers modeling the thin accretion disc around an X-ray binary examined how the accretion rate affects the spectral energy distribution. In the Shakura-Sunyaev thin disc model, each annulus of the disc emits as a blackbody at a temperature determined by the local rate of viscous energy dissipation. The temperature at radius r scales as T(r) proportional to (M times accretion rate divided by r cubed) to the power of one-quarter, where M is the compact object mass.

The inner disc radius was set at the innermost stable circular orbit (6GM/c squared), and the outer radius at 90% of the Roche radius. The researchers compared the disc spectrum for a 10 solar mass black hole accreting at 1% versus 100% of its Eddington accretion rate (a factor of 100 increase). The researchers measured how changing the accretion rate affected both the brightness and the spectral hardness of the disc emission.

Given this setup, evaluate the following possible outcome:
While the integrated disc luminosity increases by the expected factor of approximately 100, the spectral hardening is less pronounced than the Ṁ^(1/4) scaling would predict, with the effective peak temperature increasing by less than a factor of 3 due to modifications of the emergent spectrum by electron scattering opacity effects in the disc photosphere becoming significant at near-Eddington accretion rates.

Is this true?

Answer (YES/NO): NO